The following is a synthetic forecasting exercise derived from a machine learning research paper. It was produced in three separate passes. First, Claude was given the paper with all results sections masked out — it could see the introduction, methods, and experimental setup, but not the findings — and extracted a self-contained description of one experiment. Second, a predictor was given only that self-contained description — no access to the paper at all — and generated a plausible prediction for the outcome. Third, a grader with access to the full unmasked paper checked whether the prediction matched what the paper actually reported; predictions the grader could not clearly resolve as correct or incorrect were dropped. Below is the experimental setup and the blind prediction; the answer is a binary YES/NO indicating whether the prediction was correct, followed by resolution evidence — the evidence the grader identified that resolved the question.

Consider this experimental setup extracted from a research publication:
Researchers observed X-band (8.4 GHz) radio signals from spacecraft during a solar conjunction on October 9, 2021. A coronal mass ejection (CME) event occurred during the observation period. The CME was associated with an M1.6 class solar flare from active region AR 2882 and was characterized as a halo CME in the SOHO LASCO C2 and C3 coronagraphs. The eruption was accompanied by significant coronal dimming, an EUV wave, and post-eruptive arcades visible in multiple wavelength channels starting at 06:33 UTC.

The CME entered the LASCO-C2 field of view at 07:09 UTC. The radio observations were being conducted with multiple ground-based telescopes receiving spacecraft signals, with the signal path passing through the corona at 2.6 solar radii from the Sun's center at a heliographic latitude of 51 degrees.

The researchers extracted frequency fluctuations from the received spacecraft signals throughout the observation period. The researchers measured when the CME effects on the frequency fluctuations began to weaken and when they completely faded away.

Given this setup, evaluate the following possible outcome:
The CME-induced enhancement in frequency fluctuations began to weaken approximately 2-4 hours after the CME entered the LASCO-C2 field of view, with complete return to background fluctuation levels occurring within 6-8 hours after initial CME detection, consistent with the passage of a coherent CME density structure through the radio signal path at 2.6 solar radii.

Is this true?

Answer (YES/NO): NO